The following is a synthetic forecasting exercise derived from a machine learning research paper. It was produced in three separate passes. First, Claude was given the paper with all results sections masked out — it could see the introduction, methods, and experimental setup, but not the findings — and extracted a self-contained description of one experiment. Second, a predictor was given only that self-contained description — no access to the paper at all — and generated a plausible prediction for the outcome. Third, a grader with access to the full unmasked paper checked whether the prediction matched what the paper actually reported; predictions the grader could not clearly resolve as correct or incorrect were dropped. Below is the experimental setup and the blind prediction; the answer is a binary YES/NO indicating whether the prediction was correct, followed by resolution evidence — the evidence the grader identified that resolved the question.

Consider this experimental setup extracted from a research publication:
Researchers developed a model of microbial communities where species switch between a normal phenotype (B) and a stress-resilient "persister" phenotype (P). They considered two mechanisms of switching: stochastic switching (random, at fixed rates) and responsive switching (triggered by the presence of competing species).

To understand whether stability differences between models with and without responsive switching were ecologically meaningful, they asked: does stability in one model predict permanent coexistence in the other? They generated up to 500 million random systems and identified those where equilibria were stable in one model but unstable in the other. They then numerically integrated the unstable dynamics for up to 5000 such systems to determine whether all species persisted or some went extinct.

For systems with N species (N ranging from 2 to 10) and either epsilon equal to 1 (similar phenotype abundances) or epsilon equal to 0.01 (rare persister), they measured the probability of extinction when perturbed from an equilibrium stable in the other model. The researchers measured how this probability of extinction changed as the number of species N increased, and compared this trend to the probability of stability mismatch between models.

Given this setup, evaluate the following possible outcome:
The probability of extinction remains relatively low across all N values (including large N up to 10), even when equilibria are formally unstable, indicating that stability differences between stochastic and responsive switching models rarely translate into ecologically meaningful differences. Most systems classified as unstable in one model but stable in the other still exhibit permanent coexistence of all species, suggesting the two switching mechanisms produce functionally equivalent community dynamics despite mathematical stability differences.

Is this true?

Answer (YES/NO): NO